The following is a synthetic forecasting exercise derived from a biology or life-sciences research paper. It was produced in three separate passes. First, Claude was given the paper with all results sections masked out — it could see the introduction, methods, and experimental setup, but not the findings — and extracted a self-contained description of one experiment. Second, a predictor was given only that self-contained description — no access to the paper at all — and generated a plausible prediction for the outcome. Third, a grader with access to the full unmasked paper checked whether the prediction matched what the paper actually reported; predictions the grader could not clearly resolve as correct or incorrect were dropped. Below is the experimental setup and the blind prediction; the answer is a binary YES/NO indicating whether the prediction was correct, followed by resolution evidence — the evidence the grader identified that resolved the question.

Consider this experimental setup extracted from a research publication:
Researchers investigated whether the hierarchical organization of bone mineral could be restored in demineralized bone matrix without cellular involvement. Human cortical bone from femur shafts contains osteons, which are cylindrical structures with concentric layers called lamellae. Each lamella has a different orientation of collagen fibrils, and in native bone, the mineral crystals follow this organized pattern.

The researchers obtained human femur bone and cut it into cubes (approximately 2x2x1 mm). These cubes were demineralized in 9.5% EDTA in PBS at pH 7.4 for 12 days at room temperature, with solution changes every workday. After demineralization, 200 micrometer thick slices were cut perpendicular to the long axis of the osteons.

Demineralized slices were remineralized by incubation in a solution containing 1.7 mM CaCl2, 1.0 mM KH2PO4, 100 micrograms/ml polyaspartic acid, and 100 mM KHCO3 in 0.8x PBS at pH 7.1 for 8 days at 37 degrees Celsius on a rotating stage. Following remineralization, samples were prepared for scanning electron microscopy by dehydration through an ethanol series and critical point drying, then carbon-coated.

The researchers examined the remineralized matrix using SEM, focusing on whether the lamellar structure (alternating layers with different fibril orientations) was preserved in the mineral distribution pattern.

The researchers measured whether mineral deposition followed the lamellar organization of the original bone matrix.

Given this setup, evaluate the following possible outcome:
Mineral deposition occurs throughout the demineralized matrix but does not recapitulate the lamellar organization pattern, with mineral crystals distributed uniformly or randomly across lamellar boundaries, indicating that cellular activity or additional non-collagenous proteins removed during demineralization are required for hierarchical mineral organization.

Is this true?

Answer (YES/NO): NO